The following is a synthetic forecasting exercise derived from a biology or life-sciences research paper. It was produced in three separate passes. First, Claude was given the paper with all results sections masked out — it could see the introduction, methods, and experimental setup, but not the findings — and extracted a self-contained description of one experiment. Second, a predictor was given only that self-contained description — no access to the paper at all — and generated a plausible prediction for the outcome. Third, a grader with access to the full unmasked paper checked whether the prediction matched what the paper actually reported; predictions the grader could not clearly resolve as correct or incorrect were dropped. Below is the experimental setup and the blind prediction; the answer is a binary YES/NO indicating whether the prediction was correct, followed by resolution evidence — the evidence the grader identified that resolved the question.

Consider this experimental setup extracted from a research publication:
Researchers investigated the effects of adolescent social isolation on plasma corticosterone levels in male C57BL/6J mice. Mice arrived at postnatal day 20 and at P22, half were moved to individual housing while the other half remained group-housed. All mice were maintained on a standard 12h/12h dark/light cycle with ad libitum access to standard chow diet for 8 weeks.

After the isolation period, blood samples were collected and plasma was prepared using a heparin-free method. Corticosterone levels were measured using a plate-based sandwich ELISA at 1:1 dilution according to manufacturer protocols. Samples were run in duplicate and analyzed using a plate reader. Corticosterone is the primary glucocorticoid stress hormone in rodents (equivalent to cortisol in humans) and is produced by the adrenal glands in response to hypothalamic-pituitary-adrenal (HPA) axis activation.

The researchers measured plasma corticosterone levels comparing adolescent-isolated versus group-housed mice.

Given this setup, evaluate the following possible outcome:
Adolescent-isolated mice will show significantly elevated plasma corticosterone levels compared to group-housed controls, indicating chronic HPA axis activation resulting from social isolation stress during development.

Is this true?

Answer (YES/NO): NO